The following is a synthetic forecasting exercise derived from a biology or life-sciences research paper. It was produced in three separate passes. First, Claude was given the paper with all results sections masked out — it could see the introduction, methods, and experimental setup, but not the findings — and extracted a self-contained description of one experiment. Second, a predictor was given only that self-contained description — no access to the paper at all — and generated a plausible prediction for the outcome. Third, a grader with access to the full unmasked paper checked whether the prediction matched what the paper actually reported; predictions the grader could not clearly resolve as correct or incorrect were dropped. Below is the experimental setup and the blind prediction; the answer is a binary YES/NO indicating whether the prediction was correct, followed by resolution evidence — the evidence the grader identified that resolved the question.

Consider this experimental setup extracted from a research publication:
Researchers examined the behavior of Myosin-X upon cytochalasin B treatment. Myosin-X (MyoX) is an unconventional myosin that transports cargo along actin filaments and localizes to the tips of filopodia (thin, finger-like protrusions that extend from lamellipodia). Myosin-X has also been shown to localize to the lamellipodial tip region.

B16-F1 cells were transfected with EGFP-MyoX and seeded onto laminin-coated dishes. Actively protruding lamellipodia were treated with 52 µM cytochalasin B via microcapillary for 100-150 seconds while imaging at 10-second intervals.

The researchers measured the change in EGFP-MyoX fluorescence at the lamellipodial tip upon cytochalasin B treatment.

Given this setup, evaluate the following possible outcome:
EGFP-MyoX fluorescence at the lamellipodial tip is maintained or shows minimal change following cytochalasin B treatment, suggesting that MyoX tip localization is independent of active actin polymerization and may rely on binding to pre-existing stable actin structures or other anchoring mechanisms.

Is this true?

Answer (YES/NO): YES